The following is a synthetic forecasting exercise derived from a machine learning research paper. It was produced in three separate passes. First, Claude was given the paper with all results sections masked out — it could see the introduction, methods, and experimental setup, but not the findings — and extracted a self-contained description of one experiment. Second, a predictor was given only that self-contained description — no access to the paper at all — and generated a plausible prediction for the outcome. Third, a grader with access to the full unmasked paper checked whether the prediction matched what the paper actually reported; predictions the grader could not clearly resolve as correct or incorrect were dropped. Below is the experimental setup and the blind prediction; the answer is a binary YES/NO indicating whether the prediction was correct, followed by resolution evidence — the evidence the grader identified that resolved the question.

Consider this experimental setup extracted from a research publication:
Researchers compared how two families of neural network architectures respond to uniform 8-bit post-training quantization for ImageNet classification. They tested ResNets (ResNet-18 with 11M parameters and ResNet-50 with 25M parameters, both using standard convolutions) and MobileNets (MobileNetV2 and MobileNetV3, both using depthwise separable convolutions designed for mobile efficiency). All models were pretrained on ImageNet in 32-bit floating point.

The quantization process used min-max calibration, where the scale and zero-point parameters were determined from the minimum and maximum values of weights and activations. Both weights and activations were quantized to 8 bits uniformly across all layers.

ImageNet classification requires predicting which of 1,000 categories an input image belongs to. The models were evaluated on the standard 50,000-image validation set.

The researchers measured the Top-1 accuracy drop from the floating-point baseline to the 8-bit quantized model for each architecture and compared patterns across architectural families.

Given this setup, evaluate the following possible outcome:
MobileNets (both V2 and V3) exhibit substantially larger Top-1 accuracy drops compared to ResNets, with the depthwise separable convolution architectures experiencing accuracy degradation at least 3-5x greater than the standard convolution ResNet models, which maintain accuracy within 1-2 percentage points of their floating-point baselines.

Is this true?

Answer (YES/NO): NO